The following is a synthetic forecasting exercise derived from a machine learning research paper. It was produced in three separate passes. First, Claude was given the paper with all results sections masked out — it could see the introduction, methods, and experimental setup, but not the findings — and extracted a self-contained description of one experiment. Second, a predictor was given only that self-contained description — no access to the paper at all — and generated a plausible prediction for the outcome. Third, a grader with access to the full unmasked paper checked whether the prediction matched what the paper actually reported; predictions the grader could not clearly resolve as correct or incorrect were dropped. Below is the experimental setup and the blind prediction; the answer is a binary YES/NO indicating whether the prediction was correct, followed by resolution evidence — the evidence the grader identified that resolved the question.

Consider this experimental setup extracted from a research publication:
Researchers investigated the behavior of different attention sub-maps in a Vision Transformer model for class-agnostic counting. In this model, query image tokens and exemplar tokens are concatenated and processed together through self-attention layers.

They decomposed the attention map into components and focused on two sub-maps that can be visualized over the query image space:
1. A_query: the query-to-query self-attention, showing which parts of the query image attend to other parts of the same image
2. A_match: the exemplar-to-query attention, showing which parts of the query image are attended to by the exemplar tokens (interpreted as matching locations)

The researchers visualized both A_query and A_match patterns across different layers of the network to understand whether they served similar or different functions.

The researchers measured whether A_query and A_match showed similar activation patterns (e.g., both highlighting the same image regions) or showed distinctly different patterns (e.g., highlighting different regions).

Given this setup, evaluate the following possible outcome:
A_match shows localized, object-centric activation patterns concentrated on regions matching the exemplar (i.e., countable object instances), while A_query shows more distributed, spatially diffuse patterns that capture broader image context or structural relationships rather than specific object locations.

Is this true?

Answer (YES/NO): NO